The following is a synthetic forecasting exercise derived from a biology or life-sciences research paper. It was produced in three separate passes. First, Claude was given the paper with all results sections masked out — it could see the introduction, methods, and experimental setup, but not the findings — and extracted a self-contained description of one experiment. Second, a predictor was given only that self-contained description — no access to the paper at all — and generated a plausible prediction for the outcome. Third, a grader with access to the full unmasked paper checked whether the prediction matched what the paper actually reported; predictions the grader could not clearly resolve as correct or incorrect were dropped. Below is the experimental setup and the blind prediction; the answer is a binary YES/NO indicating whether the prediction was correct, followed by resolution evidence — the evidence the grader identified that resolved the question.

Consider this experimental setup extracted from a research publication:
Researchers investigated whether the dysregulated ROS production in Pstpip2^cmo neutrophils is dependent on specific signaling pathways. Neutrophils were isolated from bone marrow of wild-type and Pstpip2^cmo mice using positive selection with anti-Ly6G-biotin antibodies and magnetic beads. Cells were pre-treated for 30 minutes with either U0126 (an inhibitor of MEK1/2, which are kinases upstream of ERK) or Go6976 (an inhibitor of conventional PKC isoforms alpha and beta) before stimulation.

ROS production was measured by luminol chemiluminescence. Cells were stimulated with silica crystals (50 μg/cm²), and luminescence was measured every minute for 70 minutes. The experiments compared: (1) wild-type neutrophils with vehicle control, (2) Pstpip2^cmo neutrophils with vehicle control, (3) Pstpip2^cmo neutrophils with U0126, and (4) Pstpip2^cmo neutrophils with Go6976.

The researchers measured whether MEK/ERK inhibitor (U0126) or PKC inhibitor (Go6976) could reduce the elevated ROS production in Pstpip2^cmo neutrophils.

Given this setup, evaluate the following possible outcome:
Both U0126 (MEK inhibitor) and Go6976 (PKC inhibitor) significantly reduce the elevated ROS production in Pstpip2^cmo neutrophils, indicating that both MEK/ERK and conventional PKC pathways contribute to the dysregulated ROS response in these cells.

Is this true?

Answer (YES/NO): NO